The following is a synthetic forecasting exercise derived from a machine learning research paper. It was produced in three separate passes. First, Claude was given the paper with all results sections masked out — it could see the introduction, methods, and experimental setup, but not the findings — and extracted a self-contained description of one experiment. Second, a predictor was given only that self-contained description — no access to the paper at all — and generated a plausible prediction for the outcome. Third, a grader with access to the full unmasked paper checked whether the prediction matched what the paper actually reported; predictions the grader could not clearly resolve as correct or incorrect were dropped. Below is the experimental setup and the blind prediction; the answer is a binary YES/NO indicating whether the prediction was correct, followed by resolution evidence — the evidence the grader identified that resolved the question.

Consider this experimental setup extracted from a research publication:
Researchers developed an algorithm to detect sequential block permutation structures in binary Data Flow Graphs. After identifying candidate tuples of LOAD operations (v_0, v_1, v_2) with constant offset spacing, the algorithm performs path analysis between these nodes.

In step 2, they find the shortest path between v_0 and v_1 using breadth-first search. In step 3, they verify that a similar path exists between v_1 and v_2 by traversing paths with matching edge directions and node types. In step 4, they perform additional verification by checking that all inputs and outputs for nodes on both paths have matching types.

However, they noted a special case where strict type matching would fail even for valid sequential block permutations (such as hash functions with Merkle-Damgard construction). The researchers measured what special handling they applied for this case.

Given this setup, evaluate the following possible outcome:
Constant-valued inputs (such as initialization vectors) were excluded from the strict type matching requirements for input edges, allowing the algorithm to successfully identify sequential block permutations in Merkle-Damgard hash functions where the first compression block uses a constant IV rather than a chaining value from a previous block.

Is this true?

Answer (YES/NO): YES